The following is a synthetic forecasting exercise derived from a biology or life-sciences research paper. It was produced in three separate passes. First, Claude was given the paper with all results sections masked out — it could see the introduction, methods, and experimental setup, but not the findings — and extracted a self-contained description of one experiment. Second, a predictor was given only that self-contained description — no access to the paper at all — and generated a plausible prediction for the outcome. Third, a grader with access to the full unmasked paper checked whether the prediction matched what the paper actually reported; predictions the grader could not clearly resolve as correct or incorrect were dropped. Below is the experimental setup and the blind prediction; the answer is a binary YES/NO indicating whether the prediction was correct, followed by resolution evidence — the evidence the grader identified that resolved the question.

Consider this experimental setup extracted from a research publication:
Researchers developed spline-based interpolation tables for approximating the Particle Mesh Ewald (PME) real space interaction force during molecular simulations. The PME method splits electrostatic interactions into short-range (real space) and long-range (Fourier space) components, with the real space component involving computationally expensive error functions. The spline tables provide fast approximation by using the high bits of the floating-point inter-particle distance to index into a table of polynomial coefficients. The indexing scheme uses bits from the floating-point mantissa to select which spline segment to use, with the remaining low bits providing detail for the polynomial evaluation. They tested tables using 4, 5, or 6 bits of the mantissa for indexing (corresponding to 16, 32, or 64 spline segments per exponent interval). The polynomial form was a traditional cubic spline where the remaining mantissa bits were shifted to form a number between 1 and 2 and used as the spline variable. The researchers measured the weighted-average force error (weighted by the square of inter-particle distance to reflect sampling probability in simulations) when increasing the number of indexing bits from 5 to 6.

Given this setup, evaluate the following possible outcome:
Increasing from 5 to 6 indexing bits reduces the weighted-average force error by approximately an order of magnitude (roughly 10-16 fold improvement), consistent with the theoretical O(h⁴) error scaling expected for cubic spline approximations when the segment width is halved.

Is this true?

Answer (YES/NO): NO